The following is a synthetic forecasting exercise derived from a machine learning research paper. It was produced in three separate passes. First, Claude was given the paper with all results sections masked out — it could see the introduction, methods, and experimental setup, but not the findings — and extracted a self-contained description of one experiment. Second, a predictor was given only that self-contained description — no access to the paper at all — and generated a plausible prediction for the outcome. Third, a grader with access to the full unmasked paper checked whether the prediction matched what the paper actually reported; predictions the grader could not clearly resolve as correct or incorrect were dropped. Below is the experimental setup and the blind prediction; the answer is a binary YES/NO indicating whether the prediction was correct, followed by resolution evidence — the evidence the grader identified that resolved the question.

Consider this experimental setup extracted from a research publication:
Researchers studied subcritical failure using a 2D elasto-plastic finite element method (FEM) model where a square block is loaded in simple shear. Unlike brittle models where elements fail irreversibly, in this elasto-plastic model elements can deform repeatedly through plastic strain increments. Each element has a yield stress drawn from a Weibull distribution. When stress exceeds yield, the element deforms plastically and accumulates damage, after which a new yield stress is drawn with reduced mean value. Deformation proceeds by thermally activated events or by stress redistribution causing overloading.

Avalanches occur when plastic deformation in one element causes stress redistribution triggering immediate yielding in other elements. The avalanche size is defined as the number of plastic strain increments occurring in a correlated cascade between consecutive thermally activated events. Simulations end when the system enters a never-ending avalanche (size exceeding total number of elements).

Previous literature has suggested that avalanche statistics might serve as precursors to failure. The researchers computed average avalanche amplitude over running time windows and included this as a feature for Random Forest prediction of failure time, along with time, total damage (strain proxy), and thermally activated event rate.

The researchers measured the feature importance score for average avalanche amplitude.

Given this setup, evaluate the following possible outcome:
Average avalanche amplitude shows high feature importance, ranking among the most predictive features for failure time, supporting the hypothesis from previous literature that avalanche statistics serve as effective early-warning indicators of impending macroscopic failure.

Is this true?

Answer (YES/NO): NO